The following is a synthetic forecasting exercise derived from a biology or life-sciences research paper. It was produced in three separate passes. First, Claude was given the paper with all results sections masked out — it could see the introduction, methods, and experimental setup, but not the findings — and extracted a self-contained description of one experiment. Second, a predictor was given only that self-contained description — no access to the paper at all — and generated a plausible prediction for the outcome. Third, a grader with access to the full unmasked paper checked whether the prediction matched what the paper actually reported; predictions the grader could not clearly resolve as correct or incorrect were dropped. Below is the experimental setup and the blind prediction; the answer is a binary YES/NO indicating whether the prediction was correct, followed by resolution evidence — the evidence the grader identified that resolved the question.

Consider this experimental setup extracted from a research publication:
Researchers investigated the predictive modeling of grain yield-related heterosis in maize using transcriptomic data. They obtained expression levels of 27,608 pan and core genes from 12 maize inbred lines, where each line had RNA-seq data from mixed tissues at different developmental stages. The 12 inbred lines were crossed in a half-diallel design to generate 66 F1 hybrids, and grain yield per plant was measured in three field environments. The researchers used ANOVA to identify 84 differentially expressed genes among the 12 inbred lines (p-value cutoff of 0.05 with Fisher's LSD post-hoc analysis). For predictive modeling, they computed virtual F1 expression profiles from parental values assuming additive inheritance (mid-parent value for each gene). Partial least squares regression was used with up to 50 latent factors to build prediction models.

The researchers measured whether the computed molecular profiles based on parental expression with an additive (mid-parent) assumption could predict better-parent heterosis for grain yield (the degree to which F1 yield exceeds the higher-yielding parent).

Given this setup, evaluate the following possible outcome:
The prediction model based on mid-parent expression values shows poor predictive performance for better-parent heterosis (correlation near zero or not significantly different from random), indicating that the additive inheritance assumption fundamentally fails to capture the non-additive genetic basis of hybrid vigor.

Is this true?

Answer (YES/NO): NO